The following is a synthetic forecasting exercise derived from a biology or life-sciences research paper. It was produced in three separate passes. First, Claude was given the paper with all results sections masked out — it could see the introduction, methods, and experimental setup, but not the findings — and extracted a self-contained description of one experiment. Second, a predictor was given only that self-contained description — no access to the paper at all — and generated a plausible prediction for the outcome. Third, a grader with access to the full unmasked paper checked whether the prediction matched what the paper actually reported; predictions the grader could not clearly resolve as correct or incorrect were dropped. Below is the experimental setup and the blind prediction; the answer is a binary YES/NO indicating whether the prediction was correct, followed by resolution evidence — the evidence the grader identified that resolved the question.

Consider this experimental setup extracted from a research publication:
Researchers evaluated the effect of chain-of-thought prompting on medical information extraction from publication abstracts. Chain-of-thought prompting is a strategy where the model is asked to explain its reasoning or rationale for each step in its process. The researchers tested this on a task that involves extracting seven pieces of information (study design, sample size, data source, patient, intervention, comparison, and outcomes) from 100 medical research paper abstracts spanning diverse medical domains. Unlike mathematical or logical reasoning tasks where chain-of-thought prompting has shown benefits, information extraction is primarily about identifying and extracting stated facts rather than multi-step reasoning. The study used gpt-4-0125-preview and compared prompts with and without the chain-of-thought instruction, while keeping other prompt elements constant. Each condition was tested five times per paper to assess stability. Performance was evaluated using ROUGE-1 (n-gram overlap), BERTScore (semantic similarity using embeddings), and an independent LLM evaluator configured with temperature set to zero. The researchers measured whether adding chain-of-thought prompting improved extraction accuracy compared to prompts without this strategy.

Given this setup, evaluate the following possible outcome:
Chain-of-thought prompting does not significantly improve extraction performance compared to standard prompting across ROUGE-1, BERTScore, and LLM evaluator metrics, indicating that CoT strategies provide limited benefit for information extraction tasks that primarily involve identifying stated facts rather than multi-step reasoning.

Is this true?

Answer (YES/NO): YES